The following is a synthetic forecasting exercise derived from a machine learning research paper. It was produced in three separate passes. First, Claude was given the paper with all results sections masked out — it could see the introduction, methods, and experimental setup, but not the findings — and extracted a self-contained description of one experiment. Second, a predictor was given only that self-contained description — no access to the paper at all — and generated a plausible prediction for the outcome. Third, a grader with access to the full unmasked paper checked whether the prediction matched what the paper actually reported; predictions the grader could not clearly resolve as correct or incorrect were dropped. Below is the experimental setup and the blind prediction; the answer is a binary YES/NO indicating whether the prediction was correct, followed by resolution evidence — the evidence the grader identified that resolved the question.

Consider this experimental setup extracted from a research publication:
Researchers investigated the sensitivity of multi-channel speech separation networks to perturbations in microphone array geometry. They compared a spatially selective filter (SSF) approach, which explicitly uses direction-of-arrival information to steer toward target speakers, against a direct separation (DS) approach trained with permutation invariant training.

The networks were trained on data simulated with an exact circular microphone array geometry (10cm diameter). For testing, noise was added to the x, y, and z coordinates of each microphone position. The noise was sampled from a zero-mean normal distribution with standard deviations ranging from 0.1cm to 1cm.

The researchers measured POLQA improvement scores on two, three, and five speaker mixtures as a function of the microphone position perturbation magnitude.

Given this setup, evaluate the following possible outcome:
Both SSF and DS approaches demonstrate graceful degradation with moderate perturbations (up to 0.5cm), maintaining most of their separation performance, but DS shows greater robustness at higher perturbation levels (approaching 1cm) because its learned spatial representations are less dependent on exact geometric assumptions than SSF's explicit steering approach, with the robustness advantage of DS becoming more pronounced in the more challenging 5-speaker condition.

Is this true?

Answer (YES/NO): NO